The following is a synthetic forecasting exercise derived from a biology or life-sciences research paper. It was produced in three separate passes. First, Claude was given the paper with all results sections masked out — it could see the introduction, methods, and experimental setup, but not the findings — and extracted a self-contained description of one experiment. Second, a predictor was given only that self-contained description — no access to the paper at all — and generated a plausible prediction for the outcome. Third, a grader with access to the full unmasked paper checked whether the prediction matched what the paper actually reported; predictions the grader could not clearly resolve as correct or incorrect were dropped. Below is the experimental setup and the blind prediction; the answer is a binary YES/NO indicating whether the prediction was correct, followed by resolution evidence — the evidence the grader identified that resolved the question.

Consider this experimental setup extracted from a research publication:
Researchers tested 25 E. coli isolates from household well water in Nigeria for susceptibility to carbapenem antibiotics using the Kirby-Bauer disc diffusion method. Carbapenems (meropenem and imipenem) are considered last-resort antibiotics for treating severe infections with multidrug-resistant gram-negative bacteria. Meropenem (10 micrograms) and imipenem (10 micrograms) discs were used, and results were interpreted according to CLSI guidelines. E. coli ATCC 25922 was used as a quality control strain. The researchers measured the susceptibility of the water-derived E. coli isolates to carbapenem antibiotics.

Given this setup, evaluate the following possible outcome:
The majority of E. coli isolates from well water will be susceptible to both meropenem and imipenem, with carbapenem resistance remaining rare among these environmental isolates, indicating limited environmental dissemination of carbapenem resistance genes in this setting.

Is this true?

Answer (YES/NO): YES